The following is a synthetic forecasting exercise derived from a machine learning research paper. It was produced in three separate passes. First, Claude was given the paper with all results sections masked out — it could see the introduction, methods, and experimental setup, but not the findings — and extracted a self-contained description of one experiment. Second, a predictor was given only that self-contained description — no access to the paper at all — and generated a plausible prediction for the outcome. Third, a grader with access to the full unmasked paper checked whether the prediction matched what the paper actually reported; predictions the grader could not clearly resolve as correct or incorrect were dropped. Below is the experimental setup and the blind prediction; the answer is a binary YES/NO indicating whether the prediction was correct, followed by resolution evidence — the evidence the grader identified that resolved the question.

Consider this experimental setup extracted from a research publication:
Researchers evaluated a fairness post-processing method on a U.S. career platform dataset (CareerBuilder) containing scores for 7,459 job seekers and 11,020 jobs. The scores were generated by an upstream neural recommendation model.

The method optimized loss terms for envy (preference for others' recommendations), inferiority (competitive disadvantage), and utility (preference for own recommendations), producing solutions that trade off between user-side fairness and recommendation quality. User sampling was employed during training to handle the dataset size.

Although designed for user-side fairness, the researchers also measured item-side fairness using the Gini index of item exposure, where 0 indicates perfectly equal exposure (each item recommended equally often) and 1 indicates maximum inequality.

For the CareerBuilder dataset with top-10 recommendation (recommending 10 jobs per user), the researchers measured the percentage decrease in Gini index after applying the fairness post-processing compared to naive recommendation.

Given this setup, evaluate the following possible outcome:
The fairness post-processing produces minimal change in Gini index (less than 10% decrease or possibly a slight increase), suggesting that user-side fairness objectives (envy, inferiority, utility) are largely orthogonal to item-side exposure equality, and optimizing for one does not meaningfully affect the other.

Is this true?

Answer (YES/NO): NO